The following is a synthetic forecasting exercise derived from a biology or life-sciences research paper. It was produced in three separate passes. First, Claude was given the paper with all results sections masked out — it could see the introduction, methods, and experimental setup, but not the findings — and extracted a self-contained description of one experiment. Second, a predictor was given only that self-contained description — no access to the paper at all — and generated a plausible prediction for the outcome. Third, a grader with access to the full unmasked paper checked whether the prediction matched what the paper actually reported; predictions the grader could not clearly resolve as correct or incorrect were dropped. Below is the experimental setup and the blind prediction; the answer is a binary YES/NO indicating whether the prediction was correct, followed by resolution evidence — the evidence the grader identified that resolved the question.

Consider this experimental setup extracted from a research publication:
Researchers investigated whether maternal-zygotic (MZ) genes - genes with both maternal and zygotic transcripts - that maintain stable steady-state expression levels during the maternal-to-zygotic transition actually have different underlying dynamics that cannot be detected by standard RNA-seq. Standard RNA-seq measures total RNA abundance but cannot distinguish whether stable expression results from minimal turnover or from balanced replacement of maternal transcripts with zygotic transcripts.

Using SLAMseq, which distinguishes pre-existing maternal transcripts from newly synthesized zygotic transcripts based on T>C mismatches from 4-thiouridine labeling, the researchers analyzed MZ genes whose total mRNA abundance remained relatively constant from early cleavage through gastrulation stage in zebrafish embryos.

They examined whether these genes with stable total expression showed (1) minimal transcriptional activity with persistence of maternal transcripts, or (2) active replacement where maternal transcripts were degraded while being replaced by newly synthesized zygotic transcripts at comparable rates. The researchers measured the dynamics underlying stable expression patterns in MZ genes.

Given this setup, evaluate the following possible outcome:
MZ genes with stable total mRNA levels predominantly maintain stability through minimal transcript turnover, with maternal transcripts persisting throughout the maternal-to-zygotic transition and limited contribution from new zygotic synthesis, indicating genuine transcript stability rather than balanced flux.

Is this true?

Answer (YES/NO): NO